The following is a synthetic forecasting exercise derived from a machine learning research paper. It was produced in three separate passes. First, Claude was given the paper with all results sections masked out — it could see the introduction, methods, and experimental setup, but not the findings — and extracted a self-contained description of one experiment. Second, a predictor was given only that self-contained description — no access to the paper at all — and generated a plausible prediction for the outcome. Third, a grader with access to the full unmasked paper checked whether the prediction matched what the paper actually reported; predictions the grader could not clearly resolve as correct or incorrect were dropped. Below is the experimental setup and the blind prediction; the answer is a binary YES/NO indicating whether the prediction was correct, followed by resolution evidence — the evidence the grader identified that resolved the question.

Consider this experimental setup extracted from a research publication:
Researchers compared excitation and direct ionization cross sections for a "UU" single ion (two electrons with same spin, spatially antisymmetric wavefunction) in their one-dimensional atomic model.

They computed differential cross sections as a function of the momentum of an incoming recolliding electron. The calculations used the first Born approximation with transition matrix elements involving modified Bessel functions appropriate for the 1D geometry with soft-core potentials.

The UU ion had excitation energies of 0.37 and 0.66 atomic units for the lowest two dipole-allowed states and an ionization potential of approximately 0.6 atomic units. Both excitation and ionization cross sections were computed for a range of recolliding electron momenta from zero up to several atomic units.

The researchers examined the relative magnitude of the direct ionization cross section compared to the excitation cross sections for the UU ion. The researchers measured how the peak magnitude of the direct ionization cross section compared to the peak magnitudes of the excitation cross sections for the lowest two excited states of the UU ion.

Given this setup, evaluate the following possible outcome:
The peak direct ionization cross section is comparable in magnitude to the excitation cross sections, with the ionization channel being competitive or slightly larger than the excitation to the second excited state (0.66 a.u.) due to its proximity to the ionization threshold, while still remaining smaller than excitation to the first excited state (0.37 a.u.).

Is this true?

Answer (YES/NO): NO